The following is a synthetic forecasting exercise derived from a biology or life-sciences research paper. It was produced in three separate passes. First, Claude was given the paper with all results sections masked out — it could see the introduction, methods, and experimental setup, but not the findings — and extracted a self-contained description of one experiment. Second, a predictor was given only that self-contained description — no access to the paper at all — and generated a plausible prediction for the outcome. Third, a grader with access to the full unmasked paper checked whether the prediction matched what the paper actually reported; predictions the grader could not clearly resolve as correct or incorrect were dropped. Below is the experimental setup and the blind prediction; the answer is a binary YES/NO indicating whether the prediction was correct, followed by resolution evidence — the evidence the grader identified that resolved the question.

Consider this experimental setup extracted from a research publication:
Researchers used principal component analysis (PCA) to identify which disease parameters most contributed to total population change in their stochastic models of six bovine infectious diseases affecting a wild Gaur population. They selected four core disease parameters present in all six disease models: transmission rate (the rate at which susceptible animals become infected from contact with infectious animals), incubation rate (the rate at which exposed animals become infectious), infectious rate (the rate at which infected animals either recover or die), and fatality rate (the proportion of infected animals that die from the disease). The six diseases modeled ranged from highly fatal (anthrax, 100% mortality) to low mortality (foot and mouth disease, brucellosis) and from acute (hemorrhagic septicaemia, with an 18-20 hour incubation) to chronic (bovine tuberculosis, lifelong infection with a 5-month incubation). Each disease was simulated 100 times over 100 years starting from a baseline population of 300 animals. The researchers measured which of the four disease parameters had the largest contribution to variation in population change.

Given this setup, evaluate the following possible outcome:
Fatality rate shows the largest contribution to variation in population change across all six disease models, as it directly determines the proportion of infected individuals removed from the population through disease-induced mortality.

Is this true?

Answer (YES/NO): NO